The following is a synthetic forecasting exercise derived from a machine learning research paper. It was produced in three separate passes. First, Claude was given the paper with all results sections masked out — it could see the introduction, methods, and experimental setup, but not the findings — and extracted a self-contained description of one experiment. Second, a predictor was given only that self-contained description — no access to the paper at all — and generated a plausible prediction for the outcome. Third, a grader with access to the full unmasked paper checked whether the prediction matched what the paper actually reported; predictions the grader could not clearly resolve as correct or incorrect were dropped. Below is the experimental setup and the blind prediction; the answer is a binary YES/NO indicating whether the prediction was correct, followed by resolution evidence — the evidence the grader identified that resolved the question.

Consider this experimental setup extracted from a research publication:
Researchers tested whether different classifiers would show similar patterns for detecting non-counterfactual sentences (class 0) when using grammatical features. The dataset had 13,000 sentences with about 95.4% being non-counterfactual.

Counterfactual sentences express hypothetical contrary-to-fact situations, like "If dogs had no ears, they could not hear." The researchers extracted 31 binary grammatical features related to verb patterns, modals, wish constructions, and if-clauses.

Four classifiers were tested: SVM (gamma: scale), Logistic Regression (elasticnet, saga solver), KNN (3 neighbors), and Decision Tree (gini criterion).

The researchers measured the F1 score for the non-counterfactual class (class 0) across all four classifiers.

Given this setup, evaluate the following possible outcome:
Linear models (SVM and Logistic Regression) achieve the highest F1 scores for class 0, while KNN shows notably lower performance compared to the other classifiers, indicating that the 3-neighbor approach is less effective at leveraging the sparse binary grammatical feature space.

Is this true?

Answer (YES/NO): NO